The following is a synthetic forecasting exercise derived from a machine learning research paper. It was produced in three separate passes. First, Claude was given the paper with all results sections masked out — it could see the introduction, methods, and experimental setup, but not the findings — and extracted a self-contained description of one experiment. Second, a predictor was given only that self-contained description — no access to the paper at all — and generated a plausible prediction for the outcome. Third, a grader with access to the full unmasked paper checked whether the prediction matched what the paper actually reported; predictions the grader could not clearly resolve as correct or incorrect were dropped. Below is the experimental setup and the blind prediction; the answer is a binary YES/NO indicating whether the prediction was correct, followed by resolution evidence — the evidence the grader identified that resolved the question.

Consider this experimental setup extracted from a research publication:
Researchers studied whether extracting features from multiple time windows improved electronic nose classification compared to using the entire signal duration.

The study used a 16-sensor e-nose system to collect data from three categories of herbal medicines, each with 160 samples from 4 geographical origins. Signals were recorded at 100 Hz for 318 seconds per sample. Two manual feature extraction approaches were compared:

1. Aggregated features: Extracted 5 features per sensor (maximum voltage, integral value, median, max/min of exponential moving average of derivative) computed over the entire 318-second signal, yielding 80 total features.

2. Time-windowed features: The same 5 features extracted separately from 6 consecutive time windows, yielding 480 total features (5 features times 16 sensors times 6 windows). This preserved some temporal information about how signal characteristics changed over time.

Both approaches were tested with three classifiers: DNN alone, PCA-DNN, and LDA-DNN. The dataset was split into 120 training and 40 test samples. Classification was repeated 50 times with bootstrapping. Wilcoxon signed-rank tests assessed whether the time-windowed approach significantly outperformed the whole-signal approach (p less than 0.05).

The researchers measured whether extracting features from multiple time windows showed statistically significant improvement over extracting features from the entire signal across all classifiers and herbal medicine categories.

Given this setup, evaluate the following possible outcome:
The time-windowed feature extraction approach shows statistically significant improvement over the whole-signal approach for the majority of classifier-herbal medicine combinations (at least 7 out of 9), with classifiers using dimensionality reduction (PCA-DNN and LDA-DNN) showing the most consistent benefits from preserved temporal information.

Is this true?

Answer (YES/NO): NO